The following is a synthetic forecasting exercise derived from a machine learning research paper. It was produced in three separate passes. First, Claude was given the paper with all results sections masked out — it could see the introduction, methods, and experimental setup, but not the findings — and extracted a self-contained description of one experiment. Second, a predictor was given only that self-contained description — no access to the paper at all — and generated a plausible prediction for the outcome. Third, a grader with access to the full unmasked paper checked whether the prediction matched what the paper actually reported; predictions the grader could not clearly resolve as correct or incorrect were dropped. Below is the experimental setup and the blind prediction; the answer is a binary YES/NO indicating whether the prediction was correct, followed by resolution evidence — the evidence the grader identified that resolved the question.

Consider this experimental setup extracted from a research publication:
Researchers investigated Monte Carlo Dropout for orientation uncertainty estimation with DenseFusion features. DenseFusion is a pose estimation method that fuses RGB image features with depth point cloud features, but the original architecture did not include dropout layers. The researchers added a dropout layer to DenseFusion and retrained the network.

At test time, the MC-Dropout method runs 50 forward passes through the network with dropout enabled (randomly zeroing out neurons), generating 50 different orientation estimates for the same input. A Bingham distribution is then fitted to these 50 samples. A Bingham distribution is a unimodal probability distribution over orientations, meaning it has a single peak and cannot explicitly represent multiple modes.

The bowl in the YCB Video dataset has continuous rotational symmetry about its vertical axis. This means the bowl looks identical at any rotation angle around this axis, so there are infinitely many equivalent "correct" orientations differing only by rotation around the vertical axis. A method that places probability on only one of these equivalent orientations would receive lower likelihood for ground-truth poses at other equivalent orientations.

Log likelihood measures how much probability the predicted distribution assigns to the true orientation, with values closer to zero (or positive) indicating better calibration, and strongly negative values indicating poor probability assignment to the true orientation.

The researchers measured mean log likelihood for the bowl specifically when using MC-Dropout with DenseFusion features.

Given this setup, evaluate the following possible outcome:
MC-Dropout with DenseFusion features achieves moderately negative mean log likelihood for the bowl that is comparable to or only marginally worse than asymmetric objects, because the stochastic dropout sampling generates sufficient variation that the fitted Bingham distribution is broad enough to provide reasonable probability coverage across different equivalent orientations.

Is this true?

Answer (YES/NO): NO